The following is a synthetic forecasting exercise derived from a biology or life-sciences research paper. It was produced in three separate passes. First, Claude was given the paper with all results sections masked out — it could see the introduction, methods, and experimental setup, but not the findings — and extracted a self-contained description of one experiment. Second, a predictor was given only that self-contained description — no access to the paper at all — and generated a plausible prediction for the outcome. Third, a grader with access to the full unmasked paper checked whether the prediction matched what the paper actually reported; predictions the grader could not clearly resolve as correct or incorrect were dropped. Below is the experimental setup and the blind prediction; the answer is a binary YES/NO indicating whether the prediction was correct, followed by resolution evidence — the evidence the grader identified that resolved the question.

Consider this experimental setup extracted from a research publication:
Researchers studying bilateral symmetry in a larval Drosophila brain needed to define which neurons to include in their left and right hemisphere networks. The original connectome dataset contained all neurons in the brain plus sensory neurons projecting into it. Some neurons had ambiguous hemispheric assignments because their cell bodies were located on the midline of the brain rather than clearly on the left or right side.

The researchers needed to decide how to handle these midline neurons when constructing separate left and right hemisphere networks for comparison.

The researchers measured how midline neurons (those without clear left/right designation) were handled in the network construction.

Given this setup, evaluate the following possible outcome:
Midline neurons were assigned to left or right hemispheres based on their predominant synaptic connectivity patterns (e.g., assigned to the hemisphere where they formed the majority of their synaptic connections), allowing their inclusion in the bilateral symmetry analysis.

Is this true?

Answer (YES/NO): NO